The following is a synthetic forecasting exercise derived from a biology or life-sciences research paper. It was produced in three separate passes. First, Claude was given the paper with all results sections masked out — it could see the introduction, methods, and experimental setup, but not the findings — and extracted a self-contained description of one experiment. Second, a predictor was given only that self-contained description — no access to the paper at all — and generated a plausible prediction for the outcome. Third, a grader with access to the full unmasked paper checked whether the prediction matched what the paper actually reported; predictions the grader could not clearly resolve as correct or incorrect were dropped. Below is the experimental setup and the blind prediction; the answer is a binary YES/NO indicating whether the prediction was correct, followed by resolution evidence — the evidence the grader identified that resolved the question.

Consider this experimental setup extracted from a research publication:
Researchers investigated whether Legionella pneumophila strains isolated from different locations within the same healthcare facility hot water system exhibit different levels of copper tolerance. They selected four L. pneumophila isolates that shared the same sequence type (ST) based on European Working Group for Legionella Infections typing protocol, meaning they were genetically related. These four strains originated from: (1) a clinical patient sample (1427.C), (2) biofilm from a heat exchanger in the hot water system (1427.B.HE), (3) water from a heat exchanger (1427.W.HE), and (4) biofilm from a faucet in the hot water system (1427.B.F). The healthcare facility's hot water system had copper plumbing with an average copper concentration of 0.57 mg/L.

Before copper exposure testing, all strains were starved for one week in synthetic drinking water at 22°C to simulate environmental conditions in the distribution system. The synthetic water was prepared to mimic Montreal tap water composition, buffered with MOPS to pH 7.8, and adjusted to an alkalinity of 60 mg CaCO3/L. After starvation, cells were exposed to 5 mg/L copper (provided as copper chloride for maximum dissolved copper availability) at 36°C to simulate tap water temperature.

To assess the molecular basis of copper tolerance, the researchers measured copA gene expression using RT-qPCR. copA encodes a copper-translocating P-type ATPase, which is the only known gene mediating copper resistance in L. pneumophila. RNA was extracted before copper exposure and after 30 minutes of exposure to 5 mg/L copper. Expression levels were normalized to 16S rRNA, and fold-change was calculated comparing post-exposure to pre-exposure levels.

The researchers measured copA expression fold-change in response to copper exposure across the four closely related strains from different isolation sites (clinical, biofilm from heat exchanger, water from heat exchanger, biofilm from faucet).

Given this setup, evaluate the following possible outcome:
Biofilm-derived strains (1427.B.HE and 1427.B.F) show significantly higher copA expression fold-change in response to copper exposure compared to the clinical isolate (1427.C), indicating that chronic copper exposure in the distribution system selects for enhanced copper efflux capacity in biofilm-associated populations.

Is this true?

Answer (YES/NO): YES